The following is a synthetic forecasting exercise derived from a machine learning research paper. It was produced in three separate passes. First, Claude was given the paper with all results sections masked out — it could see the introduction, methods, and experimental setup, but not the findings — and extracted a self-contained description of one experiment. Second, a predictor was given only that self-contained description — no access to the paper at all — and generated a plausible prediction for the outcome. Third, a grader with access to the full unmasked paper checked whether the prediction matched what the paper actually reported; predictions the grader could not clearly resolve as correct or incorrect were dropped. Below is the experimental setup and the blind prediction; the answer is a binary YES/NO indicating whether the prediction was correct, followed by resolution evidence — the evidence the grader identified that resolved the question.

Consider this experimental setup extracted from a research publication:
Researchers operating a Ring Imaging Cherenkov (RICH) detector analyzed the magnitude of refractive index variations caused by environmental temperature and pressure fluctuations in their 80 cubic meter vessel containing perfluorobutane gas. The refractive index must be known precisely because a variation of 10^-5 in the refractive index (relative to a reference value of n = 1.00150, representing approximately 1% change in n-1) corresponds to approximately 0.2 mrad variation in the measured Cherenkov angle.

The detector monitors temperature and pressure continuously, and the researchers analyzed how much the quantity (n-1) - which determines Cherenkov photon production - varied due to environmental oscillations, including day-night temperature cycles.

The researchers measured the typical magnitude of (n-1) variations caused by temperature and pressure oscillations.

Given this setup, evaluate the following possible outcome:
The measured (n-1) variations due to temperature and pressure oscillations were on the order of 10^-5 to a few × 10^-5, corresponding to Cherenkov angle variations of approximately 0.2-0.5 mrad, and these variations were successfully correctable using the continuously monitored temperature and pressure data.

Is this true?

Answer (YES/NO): NO